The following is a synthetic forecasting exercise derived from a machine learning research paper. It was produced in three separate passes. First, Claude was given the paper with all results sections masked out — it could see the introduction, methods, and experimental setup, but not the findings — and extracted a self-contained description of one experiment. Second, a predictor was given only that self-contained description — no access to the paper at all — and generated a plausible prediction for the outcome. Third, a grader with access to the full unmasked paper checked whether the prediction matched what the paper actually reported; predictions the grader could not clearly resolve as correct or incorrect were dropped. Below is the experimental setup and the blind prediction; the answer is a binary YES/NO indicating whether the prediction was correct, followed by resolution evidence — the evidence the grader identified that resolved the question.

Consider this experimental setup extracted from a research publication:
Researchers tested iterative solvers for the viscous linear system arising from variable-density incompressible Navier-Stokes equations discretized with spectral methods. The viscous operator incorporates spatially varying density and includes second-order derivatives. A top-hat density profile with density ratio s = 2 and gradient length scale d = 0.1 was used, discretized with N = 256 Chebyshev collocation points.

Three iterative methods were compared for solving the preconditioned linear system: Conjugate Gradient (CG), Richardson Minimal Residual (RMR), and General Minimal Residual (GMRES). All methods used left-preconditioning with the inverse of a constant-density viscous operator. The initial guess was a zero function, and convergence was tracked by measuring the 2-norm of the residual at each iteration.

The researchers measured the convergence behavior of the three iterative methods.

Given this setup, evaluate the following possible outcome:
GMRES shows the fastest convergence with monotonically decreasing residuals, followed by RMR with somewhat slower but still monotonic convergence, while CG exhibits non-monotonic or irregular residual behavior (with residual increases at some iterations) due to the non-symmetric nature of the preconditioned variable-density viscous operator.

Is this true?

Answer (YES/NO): NO